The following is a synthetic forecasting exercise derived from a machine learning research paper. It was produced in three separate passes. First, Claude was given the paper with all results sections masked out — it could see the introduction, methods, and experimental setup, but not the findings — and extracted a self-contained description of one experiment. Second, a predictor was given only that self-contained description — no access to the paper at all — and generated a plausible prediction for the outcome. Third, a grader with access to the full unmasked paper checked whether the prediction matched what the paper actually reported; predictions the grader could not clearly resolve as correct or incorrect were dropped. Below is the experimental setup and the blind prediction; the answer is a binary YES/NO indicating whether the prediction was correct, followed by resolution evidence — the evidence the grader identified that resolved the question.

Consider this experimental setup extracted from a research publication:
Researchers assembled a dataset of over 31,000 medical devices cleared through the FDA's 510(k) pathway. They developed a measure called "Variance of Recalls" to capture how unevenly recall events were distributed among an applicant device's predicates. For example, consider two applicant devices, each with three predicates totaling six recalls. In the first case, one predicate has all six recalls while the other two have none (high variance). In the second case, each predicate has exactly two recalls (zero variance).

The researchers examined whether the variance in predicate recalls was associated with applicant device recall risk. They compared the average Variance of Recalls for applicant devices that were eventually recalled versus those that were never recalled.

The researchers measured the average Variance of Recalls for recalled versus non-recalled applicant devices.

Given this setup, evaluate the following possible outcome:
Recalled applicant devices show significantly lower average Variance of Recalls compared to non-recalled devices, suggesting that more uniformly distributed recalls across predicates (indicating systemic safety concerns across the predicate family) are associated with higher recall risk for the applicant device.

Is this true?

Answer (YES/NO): NO